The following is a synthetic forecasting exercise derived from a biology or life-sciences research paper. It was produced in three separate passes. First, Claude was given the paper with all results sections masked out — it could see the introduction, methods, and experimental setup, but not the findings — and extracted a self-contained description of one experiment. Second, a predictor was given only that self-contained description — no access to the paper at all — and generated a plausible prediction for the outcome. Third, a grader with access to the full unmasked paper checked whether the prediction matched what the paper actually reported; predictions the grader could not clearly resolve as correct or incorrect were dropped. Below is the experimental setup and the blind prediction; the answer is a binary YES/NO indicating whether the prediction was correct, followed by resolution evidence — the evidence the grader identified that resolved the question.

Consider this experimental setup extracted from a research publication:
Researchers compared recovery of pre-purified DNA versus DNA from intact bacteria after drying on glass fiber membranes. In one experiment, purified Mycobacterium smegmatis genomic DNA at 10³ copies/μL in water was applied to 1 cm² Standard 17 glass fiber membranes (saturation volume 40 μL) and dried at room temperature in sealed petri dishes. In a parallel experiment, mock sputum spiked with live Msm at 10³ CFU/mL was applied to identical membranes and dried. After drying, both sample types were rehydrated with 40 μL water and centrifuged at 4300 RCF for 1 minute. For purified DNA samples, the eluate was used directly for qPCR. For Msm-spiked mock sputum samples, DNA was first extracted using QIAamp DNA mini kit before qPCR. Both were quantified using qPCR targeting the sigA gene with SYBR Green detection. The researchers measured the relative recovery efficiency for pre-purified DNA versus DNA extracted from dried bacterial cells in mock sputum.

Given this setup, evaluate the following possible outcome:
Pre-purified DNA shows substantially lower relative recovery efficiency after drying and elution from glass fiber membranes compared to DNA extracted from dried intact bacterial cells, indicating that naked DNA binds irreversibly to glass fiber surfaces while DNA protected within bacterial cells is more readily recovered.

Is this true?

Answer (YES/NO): NO